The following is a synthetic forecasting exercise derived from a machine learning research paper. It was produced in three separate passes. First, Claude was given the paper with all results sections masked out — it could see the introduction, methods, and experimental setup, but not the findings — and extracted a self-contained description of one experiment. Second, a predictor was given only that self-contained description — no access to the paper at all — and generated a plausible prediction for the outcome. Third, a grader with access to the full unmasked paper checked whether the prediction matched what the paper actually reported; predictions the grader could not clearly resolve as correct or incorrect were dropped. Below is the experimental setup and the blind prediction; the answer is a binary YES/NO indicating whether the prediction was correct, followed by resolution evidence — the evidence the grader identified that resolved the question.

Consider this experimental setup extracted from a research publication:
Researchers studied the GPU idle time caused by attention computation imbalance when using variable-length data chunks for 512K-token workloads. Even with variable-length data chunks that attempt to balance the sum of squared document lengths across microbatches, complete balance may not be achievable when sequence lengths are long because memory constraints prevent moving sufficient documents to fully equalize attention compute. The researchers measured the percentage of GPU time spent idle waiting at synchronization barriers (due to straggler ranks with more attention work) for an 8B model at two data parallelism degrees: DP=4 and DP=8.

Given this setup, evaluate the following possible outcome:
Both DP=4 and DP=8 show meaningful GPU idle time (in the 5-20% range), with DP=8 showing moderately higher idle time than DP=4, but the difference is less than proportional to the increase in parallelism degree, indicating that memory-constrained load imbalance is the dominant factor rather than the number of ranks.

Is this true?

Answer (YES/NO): NO